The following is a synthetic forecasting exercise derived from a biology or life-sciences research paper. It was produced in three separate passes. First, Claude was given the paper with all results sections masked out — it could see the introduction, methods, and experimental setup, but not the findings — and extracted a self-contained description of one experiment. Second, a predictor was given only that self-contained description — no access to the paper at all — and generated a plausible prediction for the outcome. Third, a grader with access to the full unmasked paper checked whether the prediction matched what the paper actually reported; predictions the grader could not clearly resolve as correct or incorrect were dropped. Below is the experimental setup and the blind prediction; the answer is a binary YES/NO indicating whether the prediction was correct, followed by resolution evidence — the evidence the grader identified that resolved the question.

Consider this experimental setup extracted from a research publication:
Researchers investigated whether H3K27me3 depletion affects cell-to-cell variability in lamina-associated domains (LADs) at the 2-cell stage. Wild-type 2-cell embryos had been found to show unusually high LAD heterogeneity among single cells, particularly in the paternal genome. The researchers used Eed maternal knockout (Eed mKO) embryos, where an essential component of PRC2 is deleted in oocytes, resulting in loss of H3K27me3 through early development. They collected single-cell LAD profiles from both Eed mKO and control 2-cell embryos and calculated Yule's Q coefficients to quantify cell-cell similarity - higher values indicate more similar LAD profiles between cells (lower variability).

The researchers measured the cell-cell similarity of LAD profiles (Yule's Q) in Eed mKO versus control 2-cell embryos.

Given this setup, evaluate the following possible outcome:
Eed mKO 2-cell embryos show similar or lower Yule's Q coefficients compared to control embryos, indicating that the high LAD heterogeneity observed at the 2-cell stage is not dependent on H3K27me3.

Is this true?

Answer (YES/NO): NO